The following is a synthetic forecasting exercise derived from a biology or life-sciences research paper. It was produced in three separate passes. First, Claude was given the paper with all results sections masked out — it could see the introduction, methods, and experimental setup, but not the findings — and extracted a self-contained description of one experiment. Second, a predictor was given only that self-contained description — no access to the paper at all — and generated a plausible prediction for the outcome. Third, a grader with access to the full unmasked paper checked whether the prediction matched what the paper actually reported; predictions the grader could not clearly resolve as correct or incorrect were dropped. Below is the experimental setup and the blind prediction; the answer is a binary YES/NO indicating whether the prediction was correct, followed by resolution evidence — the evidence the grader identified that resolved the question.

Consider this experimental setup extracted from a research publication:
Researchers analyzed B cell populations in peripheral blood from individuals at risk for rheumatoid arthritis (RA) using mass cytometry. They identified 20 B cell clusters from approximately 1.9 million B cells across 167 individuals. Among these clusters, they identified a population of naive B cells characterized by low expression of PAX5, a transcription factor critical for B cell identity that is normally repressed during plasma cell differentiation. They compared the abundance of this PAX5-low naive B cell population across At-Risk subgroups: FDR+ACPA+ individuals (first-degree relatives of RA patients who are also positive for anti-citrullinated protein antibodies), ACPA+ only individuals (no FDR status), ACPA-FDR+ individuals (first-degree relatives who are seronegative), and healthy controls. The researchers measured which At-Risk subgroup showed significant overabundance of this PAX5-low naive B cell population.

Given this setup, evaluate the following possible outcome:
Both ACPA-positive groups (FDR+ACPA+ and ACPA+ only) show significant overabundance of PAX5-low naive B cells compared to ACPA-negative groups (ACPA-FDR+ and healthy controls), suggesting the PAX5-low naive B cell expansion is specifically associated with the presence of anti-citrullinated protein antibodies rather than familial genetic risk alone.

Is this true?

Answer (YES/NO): NO